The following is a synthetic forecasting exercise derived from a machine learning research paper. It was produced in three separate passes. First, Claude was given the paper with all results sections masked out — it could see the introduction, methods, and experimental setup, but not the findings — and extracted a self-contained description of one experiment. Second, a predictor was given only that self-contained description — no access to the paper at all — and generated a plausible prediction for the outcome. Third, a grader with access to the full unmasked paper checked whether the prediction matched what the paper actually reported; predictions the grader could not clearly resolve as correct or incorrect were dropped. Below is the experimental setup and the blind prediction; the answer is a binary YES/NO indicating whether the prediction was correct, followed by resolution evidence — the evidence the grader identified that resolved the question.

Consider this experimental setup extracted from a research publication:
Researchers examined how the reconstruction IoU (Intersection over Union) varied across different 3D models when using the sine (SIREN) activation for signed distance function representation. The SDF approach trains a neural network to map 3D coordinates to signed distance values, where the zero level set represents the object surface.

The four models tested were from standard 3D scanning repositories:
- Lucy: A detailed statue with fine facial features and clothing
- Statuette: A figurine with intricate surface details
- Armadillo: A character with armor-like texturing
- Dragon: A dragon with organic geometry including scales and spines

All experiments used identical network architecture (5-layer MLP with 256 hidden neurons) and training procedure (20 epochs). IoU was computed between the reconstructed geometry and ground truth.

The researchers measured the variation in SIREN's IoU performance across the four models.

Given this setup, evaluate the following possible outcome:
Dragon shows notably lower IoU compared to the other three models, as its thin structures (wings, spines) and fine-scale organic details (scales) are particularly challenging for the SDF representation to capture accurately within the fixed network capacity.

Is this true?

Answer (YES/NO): NO